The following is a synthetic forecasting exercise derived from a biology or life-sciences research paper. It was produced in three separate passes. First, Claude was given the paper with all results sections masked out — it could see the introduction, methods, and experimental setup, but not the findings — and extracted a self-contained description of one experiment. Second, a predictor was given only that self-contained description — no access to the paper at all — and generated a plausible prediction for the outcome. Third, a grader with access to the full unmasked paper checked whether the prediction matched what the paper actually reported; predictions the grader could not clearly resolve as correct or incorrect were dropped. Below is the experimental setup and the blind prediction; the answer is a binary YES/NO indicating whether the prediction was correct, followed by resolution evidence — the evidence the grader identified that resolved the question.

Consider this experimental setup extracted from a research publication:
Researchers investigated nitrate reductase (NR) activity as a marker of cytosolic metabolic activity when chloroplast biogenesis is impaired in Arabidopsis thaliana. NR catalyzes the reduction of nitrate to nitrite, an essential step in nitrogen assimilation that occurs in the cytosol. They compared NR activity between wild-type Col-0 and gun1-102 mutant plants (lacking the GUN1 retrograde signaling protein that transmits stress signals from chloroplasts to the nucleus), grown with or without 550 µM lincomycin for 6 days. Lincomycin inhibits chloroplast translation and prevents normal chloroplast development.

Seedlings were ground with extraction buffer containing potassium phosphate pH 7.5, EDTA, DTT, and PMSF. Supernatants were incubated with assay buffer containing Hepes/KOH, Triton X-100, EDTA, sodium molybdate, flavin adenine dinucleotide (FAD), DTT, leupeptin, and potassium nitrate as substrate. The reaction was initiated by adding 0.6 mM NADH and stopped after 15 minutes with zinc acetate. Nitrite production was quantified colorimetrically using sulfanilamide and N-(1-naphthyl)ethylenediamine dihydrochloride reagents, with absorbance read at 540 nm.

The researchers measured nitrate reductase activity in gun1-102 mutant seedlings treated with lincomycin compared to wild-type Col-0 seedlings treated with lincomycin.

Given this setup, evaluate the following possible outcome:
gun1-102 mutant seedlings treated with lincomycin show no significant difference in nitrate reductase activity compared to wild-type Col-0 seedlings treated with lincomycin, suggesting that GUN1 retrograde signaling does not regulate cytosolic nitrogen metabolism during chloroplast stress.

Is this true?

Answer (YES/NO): NO